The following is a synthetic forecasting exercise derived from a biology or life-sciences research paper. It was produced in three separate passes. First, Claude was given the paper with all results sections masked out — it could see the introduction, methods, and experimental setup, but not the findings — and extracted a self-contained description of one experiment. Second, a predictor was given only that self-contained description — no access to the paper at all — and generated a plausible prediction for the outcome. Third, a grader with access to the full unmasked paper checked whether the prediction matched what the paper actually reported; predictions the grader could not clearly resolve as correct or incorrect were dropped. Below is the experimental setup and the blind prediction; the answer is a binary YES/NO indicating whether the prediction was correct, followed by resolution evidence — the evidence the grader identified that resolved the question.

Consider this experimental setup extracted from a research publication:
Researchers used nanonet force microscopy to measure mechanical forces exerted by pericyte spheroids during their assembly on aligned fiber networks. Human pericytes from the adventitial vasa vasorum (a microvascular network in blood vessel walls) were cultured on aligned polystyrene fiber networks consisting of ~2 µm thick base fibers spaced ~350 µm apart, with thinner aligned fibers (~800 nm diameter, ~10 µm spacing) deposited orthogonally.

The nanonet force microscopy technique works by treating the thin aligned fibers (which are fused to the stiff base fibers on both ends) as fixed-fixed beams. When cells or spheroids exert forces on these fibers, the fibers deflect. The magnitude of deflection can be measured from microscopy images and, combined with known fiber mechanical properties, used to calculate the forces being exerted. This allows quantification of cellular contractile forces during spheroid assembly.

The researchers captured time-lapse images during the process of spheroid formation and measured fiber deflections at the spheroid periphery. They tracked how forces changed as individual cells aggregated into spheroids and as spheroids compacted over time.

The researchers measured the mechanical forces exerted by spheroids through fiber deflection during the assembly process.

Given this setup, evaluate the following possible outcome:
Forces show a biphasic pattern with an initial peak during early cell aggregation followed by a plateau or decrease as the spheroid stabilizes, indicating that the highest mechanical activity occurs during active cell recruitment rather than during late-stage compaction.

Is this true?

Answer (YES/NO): YES